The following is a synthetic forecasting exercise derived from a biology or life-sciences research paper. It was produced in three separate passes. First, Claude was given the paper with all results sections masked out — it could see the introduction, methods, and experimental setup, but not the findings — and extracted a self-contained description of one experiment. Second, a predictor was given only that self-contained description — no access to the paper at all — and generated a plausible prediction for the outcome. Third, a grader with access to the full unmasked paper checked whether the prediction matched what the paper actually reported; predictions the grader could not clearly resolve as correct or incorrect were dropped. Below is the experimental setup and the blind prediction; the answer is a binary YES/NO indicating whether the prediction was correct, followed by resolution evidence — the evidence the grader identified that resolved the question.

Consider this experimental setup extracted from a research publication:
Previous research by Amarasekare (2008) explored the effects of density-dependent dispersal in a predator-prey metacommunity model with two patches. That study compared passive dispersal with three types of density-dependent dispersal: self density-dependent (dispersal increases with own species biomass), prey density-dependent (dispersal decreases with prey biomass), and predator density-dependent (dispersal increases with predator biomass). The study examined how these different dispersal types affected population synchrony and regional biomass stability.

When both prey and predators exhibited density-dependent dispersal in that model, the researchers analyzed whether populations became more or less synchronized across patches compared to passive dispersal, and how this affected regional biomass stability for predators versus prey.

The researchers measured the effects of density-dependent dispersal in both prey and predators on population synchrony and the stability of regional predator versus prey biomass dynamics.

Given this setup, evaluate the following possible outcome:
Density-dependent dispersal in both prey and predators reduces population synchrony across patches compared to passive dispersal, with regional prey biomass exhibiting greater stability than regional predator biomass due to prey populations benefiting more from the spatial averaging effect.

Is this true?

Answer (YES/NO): NO